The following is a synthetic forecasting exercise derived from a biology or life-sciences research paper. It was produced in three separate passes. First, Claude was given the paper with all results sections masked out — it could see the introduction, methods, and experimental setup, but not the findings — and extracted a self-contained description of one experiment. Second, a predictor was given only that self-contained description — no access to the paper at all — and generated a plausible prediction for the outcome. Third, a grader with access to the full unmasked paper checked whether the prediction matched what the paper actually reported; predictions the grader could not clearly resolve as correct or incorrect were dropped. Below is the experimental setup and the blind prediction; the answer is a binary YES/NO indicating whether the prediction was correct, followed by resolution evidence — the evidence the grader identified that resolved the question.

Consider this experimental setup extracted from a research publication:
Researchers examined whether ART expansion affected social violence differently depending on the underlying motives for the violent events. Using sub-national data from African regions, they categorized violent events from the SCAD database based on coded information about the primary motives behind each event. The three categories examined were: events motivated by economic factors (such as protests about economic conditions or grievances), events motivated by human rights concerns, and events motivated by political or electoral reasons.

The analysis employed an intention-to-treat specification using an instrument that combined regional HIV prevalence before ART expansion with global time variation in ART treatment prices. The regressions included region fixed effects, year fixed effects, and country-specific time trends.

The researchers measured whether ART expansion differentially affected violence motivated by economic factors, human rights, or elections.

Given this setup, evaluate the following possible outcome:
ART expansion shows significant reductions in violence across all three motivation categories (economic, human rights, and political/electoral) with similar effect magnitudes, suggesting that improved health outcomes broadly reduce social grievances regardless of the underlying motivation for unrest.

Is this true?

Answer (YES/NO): NO